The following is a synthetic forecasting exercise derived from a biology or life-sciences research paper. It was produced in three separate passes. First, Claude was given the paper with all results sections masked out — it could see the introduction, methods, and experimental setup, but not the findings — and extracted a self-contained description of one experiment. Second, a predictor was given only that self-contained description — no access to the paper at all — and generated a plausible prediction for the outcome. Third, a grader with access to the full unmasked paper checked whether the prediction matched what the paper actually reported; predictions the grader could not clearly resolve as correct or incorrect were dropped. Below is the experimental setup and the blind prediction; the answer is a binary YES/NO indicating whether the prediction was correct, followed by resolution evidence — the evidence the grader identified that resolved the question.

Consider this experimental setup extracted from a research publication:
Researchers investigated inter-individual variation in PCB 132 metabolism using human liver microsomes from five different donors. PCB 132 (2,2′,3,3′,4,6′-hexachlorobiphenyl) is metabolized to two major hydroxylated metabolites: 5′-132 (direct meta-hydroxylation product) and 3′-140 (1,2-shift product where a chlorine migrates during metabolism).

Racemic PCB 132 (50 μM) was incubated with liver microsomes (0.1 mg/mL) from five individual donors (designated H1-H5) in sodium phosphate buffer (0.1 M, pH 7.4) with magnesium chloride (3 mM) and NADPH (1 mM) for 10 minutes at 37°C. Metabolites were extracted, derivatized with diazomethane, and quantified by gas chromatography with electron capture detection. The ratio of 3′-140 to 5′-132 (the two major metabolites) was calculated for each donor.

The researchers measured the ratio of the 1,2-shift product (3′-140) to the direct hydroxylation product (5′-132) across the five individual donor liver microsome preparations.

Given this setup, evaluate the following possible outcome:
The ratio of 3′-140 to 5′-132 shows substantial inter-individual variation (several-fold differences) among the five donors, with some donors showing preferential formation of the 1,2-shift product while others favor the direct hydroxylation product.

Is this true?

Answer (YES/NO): YES